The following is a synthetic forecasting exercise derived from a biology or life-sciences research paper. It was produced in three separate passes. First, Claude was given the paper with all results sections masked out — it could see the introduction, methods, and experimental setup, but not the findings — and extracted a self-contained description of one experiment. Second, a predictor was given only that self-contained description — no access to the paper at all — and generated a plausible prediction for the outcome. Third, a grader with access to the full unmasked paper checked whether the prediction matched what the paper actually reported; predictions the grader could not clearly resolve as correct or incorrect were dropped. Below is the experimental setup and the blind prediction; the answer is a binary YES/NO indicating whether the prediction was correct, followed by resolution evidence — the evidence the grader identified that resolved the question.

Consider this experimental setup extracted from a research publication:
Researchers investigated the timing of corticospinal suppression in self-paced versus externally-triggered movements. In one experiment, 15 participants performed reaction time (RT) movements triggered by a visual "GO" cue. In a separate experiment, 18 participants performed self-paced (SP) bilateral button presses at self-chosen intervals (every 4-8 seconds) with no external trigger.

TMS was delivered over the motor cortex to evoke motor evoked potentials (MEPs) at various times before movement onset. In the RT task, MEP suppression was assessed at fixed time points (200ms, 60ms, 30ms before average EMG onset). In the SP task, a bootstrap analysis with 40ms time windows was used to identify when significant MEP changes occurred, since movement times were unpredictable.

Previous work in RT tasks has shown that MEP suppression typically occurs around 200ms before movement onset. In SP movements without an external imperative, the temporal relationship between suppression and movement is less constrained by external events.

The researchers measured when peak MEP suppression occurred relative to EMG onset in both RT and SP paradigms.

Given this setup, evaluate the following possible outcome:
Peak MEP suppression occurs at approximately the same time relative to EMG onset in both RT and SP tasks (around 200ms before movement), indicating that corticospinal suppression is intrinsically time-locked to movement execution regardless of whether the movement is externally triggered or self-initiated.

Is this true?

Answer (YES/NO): NO